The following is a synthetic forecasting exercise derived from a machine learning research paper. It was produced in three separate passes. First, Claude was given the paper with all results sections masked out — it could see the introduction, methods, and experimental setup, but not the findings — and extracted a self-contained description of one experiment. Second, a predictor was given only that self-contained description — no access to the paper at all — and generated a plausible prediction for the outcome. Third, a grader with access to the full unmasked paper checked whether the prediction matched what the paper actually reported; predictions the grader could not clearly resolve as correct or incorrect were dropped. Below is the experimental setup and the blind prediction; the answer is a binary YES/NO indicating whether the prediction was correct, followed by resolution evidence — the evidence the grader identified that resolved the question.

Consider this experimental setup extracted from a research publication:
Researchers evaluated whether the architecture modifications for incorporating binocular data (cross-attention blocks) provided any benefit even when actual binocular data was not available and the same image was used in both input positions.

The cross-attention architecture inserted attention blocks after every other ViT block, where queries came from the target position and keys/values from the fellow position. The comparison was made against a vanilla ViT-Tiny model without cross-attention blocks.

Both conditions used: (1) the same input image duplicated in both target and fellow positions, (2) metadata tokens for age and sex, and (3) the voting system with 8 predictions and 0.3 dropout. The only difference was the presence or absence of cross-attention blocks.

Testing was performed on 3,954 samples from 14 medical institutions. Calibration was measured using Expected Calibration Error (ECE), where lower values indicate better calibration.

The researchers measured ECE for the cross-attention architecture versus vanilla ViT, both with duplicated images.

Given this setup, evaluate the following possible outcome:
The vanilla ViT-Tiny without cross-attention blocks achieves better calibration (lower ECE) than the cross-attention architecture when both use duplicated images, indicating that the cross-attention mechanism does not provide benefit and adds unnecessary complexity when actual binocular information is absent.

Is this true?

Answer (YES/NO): NO